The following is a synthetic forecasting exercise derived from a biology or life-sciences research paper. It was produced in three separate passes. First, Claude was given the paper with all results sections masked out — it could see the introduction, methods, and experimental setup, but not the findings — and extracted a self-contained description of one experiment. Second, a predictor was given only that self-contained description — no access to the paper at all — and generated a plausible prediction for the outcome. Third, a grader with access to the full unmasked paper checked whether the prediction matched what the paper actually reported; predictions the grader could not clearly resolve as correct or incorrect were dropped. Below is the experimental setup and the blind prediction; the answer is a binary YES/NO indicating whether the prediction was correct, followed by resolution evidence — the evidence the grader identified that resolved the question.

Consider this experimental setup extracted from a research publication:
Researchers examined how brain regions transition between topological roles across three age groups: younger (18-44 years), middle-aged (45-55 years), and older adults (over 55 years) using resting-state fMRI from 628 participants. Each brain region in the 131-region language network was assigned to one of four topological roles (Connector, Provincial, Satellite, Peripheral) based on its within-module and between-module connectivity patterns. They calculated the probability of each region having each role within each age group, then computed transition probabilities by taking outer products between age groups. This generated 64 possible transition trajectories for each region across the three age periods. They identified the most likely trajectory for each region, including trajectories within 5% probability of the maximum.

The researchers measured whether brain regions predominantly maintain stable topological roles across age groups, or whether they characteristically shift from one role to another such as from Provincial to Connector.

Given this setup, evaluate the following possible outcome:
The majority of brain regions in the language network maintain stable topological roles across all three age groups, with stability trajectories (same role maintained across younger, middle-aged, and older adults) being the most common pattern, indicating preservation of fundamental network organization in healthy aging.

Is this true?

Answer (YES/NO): YES